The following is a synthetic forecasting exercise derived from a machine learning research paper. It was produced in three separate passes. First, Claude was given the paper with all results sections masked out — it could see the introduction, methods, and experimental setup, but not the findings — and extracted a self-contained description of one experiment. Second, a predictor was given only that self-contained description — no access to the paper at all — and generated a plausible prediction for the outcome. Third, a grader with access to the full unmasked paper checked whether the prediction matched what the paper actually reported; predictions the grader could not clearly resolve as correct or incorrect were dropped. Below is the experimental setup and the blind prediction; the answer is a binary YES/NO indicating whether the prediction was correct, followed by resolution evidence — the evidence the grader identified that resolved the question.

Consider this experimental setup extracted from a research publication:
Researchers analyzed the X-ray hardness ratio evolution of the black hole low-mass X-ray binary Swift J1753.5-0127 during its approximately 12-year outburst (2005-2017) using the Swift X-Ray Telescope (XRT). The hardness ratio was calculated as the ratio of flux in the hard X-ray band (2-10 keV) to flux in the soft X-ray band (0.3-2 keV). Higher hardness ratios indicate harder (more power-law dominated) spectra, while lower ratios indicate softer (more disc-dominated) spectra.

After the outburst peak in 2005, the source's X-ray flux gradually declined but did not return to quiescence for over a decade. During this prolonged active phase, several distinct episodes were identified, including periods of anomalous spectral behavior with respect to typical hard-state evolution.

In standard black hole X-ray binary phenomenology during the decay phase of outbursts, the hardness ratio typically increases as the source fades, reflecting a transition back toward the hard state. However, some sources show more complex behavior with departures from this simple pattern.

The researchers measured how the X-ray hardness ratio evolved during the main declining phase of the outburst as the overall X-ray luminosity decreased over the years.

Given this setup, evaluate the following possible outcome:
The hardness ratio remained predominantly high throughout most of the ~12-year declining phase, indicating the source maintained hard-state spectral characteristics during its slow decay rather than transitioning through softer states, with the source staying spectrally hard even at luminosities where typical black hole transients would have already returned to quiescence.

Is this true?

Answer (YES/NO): YES